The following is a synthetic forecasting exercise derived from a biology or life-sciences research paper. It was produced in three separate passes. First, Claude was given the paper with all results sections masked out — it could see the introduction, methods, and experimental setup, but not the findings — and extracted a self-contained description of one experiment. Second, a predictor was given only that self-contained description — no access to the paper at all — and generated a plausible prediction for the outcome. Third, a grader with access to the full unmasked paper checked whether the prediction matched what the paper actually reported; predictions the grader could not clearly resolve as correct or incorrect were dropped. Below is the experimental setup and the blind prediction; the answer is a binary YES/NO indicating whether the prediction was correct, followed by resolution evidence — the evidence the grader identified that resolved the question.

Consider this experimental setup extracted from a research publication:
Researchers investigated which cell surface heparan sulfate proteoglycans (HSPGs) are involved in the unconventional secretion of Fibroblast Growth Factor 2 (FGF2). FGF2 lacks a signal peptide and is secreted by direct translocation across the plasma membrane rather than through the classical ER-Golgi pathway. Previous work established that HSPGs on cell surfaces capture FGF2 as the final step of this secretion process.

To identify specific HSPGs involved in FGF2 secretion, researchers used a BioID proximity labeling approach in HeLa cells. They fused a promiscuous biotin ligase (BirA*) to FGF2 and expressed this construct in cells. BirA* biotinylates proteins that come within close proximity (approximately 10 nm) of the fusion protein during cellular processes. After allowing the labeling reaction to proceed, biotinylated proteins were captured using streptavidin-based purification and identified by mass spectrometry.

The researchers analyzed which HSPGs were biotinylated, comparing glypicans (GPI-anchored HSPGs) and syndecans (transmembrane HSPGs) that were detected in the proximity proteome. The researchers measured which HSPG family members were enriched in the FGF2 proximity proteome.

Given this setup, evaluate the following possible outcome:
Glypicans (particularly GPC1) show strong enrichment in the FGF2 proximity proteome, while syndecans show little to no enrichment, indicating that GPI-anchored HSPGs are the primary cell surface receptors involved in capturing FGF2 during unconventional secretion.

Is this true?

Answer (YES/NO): YES